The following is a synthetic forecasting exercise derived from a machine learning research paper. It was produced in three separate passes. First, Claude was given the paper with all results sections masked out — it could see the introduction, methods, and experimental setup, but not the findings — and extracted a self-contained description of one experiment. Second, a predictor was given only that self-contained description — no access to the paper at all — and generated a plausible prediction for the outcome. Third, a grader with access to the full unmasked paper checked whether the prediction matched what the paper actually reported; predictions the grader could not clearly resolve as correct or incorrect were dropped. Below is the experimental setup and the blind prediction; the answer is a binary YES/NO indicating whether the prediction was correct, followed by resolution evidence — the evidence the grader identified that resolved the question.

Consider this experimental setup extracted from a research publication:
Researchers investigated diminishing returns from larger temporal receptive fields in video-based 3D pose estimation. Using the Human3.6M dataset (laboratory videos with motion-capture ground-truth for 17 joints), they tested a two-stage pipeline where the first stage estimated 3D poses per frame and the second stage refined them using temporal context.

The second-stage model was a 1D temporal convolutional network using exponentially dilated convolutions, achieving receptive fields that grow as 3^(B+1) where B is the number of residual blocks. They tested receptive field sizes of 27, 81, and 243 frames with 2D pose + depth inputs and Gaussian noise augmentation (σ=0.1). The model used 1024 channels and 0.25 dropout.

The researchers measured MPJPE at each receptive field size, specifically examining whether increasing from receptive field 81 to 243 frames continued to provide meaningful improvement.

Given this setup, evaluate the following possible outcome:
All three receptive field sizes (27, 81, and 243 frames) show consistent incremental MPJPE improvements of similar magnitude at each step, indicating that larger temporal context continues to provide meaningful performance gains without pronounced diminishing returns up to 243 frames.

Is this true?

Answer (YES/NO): NO